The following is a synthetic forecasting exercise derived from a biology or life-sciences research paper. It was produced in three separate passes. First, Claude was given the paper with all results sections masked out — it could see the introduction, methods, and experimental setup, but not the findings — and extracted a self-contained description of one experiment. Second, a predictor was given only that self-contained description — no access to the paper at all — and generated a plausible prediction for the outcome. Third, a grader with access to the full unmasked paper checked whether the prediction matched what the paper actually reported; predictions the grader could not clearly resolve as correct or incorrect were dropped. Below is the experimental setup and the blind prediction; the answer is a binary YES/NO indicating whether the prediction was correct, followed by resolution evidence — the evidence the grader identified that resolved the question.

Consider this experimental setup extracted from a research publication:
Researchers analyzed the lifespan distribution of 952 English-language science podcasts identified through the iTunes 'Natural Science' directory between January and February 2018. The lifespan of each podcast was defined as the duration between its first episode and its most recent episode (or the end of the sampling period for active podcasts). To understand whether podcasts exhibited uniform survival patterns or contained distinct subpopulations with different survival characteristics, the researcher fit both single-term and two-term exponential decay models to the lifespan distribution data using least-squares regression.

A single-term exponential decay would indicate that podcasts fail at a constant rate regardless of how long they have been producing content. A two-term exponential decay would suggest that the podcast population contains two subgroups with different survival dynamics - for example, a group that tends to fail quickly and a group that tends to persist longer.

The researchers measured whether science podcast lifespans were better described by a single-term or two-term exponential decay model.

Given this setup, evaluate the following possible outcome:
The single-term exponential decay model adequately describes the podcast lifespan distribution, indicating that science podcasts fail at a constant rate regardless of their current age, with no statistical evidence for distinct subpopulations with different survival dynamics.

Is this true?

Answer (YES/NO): NO